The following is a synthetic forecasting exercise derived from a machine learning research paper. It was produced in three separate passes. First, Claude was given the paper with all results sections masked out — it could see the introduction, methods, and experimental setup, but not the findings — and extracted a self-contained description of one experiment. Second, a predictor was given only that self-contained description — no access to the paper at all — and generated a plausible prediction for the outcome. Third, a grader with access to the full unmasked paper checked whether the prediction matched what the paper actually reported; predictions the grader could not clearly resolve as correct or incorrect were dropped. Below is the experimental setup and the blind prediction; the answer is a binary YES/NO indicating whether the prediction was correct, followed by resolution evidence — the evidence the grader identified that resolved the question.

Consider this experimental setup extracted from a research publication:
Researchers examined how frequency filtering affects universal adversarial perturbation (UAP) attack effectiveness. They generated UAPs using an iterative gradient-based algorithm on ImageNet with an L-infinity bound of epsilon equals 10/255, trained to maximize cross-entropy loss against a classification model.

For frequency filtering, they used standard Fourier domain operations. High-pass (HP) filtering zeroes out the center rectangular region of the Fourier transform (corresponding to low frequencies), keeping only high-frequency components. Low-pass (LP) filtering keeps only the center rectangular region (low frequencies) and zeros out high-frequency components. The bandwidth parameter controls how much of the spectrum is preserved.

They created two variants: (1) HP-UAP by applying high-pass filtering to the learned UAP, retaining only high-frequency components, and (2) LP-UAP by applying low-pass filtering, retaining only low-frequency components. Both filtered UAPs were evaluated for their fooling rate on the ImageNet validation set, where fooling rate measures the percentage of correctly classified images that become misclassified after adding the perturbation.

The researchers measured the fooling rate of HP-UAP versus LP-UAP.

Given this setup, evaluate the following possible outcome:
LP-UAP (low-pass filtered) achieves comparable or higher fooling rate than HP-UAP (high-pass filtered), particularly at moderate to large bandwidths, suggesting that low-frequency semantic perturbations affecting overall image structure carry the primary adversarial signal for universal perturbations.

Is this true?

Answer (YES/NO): NO